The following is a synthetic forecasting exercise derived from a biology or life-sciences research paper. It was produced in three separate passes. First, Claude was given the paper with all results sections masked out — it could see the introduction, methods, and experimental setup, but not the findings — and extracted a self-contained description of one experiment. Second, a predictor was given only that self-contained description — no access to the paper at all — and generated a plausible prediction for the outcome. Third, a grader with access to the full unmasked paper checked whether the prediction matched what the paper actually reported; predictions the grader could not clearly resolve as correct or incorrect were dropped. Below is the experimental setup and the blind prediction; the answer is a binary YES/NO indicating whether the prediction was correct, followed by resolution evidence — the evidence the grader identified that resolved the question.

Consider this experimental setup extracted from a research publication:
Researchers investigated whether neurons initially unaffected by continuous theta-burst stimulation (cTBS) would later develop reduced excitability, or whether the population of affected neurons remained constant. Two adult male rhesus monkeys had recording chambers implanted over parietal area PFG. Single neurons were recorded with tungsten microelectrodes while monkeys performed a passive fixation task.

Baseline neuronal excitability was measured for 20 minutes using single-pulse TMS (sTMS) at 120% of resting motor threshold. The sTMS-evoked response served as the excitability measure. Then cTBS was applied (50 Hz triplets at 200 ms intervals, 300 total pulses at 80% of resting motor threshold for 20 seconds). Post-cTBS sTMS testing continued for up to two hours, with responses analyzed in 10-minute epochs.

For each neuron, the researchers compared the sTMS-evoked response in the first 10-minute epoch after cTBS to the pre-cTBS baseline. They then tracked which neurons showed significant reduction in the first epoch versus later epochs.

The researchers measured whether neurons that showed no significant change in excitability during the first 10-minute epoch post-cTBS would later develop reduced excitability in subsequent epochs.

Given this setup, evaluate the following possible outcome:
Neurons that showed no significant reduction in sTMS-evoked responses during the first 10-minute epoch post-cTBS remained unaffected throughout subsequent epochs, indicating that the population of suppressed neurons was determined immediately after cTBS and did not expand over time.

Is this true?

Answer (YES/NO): NO